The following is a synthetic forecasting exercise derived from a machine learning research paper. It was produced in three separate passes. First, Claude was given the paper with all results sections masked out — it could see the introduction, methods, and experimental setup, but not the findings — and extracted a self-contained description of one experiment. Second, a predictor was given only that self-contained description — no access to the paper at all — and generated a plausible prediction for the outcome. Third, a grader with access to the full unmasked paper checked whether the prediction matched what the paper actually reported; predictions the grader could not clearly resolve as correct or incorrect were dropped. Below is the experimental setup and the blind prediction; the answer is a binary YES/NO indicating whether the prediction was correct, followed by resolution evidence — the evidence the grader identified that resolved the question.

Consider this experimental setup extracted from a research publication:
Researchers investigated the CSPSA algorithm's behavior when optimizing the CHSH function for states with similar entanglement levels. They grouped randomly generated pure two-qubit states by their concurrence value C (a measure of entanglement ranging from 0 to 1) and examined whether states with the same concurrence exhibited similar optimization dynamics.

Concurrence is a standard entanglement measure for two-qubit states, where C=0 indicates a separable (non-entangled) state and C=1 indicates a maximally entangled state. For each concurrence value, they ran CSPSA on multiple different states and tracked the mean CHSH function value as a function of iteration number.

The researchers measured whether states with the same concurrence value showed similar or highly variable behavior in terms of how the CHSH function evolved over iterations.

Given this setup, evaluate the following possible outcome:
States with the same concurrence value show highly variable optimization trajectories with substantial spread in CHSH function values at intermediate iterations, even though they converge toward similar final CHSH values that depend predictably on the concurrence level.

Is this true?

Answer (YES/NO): NO